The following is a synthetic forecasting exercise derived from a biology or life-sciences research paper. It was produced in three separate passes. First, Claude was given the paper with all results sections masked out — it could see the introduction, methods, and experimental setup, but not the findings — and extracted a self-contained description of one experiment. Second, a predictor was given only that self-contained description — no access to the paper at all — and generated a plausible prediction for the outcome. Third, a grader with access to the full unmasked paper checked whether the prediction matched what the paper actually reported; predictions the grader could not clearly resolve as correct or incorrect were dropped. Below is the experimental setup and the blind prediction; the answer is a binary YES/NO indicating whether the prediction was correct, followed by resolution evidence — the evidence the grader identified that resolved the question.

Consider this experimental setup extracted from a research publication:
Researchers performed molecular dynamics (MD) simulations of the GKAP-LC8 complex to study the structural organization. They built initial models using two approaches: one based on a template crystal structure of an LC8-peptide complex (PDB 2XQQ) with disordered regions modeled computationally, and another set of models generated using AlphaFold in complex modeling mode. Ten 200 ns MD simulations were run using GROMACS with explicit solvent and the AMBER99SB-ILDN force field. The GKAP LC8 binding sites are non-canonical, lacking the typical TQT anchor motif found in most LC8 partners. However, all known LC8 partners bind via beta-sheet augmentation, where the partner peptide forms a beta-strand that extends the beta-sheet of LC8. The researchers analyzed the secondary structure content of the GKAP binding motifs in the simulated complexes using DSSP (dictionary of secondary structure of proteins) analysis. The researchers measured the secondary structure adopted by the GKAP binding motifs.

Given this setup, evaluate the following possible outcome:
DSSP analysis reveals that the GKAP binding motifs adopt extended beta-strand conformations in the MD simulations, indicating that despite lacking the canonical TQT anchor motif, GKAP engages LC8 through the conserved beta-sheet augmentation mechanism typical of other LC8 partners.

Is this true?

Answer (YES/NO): YES